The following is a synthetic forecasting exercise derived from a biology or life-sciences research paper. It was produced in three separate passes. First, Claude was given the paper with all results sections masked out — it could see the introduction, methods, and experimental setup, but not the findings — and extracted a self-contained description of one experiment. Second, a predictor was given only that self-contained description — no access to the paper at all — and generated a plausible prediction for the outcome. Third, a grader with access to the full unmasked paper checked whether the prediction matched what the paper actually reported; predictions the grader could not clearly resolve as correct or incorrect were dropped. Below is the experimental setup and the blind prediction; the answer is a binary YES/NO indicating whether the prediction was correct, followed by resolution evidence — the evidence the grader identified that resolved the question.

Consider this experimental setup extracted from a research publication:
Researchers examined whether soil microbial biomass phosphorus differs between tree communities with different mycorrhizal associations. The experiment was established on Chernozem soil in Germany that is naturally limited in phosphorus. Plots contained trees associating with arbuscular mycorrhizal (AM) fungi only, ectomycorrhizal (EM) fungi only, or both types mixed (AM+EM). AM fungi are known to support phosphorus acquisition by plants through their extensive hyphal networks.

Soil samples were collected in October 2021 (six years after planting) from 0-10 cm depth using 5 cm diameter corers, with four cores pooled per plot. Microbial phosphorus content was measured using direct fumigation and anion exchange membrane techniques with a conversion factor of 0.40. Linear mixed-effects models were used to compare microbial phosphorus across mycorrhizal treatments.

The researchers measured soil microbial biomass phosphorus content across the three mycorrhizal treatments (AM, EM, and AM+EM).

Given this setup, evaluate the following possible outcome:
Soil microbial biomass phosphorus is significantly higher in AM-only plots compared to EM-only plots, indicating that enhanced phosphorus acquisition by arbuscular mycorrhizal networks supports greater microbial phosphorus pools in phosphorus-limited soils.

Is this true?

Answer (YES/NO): NO